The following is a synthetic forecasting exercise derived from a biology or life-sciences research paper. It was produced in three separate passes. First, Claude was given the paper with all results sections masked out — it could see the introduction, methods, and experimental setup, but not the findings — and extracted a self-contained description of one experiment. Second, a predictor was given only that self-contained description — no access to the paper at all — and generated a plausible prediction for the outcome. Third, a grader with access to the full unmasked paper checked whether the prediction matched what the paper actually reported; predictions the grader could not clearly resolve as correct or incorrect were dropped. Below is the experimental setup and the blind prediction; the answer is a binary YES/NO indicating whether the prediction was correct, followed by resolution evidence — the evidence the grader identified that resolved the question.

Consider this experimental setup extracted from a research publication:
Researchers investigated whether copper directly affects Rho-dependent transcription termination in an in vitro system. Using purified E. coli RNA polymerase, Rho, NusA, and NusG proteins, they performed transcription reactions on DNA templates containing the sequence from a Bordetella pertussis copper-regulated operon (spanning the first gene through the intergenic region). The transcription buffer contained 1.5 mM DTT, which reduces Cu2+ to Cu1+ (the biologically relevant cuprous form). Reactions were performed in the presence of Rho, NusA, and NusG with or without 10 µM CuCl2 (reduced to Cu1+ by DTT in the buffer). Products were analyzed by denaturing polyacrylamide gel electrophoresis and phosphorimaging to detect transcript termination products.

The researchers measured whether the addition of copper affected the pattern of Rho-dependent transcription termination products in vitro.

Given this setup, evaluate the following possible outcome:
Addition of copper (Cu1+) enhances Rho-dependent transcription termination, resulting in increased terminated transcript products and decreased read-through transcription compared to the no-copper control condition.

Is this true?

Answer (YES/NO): NO